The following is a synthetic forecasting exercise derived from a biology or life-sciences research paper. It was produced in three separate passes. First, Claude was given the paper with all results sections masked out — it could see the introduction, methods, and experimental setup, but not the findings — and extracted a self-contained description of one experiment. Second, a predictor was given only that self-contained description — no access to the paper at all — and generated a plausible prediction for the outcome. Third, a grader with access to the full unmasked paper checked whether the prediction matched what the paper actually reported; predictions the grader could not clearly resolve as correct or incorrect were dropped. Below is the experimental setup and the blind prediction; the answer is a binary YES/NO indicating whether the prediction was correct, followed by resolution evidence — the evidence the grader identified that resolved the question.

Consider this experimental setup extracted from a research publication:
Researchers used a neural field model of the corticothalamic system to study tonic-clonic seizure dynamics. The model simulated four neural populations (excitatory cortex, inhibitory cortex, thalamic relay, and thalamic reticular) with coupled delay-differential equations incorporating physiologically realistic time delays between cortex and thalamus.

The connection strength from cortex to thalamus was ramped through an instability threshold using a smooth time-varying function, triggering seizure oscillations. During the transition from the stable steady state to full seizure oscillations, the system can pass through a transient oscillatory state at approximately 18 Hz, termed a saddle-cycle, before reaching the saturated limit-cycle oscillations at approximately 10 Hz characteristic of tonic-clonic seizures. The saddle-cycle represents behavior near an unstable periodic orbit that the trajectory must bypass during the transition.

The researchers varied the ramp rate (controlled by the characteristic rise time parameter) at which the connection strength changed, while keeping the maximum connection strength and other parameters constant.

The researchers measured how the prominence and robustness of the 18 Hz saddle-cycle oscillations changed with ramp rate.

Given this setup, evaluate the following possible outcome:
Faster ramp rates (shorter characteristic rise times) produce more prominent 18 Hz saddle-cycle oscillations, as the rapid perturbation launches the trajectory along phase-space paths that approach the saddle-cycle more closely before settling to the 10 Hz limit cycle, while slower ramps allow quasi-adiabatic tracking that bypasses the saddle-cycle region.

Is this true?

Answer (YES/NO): YES